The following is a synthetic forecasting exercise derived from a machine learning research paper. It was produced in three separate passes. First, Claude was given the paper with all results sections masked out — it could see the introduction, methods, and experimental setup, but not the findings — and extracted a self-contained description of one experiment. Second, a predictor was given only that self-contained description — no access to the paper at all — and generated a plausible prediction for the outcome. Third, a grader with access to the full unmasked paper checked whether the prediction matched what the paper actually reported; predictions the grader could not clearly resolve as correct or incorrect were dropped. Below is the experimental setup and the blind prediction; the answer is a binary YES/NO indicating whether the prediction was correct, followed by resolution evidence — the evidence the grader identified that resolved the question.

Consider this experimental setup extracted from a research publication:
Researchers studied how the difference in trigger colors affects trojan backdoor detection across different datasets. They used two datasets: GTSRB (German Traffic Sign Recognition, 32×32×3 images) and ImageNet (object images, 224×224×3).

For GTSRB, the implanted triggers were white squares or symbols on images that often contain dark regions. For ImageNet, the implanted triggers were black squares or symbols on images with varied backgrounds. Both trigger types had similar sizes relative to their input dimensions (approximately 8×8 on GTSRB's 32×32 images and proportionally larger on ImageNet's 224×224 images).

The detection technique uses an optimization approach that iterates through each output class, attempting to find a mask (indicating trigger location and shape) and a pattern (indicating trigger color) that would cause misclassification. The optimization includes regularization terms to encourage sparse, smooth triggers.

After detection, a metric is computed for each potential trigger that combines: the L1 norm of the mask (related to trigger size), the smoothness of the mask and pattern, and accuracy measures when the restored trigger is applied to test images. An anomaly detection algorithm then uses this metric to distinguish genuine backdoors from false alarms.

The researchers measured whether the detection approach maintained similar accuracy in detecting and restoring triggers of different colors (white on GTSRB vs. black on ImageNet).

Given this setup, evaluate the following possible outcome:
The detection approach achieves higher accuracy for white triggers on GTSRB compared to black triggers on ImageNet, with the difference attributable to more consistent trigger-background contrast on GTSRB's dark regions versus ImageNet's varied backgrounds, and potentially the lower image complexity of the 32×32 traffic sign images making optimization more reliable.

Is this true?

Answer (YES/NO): NO